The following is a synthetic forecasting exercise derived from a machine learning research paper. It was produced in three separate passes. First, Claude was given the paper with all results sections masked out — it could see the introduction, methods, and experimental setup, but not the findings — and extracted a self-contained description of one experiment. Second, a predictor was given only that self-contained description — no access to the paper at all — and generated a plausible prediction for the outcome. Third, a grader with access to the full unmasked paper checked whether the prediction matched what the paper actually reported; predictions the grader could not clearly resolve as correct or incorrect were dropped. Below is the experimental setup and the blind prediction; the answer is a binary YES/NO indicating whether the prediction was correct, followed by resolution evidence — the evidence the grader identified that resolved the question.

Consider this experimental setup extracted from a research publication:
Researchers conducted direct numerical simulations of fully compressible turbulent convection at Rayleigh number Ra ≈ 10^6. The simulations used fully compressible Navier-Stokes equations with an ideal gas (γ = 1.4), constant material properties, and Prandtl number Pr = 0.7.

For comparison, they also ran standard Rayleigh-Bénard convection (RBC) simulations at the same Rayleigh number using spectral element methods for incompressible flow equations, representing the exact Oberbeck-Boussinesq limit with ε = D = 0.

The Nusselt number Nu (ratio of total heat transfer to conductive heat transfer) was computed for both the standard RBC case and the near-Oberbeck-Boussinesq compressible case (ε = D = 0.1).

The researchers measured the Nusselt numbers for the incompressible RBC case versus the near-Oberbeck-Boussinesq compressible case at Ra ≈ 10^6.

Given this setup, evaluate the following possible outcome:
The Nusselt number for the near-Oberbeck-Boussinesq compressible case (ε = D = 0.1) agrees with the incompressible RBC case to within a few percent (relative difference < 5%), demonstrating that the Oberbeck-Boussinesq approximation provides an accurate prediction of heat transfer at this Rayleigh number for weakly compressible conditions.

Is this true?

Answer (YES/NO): YES